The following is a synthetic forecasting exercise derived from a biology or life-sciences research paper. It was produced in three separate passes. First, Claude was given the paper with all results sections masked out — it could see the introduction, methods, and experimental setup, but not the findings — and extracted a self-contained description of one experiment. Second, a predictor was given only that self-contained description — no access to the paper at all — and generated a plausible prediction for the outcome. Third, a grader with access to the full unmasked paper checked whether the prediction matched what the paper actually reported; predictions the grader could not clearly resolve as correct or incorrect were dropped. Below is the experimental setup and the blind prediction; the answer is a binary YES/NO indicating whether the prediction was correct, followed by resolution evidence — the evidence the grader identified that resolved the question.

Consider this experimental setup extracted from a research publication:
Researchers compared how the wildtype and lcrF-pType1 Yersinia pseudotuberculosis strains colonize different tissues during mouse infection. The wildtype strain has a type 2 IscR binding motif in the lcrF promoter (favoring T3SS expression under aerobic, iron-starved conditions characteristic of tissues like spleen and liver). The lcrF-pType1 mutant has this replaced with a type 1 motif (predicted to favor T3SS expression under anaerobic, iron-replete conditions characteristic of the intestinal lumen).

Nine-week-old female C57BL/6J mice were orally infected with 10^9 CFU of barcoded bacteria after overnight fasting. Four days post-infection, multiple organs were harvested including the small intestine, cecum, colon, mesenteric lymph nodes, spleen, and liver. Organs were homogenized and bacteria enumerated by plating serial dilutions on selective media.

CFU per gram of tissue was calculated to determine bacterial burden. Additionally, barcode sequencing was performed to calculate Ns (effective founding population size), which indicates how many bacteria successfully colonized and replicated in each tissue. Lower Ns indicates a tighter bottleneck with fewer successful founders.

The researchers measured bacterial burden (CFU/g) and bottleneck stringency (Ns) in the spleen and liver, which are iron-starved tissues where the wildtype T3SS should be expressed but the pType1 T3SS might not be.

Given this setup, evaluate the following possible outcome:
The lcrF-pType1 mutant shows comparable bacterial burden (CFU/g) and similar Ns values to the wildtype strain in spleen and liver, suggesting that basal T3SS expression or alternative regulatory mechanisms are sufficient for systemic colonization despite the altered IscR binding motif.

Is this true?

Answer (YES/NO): NO